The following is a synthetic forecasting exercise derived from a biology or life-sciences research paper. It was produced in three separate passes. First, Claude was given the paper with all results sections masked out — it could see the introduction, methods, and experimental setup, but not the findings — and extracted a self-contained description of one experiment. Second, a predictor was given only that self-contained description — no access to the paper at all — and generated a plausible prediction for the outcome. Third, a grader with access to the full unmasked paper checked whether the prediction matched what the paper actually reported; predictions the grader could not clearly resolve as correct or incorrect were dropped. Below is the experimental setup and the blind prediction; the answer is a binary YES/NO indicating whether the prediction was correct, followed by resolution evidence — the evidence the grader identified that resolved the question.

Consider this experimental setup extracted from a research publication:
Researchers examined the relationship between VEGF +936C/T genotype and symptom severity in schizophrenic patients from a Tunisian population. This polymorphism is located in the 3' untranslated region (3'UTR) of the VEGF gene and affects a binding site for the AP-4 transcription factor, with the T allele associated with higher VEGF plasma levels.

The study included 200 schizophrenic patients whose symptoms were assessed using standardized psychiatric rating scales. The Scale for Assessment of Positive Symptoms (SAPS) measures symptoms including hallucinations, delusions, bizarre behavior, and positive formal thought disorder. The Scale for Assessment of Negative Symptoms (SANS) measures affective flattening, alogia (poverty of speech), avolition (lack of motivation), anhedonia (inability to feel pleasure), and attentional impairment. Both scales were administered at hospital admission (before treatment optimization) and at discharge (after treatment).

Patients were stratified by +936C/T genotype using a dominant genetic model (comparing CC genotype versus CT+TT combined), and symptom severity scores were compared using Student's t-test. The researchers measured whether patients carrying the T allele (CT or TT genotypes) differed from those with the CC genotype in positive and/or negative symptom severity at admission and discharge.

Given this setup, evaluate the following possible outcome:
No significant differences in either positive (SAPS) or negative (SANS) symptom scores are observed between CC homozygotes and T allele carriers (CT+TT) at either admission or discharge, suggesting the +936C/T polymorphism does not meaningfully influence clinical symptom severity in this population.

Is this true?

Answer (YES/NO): NO